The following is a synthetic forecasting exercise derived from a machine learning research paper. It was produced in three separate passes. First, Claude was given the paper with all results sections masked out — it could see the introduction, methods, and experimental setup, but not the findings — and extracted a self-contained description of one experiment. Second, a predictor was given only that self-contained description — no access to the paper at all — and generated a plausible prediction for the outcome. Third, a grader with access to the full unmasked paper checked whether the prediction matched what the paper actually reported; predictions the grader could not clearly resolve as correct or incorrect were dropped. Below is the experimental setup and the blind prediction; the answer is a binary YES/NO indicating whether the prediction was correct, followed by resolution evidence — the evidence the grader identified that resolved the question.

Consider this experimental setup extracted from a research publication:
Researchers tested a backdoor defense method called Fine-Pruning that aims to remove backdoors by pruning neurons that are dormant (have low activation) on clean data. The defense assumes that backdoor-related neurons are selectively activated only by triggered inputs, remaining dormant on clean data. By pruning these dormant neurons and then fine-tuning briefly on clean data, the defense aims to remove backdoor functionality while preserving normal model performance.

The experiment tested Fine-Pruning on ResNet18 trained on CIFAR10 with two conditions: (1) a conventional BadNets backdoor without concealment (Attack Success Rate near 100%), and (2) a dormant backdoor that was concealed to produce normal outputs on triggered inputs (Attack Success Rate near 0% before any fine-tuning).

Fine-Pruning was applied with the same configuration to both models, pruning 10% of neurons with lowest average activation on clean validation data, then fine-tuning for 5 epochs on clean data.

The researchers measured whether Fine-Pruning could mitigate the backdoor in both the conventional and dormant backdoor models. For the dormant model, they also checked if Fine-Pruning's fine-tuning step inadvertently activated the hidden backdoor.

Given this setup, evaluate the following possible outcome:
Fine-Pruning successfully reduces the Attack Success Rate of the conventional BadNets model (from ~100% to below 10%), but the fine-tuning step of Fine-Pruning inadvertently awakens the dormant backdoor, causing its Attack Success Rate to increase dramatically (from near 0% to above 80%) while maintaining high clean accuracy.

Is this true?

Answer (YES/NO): NO